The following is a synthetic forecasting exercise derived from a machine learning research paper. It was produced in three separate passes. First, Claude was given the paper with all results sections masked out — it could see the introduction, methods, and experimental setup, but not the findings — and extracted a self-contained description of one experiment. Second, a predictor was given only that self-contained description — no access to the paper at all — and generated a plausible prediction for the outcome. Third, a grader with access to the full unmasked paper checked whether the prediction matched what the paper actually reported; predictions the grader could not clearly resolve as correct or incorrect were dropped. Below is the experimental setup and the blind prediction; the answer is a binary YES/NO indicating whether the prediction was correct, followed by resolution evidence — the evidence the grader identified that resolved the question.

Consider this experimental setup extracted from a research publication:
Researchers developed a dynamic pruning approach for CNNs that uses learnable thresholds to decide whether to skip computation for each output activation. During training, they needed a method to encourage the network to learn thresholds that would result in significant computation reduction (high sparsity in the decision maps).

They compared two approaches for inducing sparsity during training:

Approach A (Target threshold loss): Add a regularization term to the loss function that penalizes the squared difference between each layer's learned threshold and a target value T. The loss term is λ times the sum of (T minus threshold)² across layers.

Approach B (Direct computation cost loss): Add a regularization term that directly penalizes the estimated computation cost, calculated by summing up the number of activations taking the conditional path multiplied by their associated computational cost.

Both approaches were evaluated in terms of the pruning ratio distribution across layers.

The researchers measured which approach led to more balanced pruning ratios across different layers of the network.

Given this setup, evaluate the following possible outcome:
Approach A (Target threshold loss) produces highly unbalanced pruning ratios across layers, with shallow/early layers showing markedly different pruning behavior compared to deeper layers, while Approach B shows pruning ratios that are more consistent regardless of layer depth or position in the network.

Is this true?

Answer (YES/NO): NO